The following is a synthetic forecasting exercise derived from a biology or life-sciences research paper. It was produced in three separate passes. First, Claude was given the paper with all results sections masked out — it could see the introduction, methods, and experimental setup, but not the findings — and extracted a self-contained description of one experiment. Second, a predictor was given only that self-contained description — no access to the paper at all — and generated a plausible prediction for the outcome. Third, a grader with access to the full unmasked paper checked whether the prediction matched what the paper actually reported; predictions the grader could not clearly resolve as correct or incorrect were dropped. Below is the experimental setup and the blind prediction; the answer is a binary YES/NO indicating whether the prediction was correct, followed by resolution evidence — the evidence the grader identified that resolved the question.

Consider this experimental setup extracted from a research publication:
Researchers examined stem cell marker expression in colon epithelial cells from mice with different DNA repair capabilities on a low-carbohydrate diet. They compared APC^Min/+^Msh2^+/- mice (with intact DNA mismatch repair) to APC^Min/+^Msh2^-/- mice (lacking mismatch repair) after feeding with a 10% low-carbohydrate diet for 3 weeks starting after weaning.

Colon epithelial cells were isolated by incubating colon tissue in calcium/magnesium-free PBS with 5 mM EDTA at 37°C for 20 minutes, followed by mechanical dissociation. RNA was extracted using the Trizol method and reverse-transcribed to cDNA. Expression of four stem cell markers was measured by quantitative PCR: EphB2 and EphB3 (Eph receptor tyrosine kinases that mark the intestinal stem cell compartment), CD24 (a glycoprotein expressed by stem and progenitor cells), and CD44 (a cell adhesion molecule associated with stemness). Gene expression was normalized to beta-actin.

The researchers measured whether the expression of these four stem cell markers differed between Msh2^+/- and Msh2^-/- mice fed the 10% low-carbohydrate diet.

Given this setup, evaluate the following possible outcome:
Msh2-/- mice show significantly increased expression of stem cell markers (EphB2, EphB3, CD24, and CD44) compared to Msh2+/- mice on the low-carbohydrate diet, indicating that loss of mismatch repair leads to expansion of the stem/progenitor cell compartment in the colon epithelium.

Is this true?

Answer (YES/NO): NO